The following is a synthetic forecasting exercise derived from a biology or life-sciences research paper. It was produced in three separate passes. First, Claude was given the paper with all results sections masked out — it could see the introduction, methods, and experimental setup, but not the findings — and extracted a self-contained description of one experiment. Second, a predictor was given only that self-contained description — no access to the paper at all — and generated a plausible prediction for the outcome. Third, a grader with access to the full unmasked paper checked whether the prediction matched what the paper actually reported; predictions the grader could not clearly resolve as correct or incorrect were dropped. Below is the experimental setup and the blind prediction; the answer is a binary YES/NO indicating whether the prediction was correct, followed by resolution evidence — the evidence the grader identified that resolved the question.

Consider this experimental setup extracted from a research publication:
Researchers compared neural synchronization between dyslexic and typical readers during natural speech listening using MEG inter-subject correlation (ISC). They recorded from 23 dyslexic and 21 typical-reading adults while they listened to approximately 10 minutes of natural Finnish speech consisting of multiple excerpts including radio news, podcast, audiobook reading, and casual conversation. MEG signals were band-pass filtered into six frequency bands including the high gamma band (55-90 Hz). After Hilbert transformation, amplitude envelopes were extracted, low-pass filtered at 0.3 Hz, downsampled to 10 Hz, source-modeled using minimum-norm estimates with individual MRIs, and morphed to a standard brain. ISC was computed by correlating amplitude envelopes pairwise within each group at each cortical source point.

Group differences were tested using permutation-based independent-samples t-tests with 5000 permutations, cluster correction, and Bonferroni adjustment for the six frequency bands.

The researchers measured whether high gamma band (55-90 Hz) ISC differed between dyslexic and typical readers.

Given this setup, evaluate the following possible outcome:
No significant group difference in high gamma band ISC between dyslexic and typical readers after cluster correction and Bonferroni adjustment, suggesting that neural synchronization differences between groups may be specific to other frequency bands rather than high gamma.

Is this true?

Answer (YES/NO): NO